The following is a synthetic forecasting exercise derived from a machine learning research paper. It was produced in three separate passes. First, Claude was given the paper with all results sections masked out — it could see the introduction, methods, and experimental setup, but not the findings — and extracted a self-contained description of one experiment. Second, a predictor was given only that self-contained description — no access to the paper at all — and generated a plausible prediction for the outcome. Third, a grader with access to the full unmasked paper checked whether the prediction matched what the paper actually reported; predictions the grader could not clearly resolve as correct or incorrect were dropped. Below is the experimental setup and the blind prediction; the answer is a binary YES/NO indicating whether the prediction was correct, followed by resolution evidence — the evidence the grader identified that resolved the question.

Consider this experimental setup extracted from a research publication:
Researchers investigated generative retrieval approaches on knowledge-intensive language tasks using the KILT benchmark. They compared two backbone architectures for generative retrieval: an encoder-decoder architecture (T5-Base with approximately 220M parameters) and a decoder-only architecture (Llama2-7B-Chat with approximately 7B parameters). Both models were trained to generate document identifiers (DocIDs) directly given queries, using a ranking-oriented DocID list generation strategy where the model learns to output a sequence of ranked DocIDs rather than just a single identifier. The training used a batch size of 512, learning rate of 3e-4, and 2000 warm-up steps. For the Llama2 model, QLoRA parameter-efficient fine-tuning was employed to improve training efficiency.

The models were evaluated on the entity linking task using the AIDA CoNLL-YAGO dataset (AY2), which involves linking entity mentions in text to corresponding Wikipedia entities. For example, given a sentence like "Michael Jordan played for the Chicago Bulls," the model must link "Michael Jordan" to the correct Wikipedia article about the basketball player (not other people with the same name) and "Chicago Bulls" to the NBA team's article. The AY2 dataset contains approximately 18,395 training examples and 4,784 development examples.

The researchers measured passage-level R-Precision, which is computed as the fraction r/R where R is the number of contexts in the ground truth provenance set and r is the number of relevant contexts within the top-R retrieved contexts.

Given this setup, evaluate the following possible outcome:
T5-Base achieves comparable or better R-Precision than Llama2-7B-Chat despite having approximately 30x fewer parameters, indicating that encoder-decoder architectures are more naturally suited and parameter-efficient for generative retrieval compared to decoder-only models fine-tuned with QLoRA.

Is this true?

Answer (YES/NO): YES